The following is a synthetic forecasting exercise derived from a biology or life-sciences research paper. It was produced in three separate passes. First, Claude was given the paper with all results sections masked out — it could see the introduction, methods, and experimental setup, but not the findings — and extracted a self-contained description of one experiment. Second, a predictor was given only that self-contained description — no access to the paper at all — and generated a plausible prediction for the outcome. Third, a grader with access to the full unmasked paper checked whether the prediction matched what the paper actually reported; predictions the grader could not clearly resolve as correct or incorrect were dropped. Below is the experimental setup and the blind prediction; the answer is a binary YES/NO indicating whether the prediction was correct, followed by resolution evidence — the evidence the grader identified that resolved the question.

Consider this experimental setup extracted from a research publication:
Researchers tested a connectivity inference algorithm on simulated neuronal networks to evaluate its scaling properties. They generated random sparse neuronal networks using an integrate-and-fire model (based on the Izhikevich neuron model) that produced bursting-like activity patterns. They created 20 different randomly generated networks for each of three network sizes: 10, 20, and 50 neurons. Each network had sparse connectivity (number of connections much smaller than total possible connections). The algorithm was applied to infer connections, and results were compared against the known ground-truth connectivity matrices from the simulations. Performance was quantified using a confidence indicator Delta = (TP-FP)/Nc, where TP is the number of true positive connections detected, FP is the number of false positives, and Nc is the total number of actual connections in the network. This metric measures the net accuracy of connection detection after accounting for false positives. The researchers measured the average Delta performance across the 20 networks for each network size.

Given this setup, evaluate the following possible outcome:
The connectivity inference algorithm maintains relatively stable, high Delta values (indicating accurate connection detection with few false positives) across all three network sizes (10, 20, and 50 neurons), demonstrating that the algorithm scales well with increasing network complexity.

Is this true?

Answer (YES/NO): YES